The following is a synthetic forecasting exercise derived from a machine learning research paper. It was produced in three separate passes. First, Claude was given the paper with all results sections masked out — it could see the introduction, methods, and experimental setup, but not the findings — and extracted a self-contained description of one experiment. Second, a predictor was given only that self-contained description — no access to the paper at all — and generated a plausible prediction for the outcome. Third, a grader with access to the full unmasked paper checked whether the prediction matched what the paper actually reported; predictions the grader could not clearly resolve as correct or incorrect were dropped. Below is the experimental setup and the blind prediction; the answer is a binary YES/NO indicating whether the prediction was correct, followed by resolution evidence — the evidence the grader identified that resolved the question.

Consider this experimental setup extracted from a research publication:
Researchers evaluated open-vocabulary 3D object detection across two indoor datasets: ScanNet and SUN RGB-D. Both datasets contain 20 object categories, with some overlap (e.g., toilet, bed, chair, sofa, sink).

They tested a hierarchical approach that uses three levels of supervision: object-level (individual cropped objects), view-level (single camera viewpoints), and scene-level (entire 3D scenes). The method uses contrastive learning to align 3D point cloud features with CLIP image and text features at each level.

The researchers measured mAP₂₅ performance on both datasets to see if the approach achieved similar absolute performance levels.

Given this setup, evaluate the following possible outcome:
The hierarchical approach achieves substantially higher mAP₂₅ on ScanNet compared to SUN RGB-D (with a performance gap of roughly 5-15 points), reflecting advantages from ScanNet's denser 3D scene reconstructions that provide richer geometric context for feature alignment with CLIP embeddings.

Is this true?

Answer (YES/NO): NO